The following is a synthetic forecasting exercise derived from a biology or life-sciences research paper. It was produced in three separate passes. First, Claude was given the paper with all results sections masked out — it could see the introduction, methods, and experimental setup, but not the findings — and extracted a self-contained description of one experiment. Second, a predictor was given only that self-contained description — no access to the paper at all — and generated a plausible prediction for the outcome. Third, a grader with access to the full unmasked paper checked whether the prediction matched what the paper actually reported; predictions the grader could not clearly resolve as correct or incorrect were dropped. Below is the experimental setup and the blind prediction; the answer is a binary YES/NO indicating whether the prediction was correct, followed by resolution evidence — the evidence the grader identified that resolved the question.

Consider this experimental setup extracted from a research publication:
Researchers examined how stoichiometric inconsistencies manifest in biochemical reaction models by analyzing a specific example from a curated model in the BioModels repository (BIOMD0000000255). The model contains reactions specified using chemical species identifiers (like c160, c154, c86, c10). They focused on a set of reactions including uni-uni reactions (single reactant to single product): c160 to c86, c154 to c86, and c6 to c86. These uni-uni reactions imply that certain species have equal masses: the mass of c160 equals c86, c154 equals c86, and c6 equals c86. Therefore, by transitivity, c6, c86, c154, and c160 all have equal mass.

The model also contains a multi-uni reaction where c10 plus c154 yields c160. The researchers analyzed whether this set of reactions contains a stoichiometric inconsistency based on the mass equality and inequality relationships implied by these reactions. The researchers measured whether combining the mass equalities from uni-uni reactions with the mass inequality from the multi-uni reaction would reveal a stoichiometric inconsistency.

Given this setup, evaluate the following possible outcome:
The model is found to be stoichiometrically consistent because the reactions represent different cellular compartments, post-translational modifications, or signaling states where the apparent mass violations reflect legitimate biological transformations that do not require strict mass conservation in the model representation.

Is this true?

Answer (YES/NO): NO